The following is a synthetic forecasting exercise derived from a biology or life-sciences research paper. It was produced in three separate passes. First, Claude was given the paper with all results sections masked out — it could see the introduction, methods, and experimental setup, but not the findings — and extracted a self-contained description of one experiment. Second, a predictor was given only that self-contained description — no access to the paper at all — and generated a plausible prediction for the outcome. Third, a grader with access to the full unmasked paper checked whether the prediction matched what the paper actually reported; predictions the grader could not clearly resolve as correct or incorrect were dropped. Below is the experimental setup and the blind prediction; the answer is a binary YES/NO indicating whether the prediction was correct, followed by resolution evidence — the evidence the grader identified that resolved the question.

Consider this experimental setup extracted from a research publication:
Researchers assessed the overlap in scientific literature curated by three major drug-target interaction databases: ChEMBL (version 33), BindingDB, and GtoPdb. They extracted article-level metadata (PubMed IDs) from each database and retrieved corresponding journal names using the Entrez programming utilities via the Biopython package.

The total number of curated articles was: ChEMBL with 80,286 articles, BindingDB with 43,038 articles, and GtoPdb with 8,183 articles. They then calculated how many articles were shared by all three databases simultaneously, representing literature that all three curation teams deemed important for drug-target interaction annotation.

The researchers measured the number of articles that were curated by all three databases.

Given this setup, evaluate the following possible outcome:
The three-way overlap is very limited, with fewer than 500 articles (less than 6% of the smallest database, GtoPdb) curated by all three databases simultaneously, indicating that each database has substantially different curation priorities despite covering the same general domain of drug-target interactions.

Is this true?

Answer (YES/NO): NO